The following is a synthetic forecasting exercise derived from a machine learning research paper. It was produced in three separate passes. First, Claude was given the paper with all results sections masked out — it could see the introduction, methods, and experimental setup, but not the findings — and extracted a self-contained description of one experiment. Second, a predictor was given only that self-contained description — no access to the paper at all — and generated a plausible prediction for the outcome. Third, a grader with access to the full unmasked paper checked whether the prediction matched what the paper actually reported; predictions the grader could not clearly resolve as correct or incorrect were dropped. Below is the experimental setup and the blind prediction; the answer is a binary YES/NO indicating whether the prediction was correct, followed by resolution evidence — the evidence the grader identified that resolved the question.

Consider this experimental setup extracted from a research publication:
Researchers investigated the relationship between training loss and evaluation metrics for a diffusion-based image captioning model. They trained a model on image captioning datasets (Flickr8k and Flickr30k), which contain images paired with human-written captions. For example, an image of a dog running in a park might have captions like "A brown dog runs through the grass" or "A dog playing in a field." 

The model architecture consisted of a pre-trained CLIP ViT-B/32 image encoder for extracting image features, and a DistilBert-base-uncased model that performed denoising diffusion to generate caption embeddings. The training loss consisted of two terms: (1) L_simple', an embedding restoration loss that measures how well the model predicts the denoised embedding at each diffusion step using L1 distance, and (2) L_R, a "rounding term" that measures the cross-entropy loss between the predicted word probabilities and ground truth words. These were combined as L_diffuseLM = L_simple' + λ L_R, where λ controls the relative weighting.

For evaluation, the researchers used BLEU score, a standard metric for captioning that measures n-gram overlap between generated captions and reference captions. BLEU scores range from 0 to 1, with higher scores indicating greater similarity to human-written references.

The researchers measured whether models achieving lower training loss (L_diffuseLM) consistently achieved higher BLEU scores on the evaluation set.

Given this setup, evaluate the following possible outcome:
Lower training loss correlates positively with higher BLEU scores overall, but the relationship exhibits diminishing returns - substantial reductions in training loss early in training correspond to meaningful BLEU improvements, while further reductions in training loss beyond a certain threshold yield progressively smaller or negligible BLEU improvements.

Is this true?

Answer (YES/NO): NO